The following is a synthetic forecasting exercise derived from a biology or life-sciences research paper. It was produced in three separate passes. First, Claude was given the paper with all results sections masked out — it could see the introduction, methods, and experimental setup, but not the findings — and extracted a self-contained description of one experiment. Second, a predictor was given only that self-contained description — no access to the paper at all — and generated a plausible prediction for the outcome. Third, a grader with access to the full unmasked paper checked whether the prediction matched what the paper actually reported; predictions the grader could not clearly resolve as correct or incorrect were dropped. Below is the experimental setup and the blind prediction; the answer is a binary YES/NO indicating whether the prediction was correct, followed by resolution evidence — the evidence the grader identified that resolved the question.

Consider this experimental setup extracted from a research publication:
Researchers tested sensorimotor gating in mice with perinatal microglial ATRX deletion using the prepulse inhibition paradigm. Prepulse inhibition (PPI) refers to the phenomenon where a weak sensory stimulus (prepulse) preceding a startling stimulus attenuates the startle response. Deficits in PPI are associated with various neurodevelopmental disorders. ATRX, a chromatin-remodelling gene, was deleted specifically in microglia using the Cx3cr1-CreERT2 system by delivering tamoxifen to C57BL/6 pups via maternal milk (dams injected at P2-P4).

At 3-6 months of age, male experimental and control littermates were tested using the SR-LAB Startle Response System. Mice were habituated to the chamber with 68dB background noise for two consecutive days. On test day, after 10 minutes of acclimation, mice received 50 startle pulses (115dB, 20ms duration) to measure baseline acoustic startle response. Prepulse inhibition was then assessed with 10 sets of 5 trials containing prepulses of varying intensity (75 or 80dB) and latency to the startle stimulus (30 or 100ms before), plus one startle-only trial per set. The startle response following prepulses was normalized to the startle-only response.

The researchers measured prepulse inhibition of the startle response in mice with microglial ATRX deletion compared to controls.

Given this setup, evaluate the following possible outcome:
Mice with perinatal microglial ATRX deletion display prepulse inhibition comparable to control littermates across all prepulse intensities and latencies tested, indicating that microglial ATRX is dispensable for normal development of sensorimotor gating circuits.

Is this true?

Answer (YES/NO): YES